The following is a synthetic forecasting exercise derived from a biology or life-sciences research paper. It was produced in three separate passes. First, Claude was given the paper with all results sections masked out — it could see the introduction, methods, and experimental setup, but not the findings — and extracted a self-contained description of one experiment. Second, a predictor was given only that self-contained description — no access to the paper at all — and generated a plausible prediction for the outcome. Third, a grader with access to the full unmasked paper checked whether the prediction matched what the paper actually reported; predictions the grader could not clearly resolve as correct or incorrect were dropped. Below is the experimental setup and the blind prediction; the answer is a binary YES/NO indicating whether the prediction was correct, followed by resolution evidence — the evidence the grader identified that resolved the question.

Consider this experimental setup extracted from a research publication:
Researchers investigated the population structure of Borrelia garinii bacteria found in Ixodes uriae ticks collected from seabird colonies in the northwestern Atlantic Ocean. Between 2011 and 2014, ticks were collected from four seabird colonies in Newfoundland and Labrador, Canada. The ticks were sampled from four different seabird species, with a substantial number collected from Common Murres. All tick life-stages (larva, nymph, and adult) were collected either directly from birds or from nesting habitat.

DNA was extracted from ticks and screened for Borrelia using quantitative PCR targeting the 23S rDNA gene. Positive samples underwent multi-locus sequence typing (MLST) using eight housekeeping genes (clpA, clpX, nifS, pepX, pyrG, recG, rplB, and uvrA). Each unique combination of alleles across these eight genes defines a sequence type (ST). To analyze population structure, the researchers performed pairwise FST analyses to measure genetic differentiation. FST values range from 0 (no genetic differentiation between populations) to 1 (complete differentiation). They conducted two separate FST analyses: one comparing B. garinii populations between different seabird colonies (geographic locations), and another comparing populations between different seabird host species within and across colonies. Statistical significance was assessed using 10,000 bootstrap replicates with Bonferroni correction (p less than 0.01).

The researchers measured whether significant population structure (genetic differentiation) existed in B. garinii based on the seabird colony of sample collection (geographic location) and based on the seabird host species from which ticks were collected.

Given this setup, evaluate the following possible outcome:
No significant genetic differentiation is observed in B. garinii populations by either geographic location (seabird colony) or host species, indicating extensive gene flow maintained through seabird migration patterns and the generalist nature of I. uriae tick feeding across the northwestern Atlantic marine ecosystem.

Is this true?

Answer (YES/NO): NO